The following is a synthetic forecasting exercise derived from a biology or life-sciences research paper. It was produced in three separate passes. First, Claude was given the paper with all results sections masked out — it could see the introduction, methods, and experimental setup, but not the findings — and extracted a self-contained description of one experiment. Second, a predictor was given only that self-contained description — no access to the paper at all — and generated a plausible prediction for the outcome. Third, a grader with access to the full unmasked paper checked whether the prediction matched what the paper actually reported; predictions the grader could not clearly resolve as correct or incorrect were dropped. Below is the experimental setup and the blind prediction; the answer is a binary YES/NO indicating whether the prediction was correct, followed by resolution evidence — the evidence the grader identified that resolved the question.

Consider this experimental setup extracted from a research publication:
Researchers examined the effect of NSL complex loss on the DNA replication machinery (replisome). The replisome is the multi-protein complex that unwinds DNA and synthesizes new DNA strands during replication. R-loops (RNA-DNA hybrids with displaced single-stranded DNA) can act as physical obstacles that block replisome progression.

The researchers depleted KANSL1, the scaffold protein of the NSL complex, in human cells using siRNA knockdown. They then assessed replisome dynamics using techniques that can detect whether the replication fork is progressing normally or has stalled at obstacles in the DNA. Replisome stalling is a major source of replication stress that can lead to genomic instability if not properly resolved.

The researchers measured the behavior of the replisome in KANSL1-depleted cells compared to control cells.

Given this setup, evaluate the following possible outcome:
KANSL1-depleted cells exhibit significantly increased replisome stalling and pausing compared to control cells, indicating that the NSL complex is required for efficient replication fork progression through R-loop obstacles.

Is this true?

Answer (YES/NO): YES